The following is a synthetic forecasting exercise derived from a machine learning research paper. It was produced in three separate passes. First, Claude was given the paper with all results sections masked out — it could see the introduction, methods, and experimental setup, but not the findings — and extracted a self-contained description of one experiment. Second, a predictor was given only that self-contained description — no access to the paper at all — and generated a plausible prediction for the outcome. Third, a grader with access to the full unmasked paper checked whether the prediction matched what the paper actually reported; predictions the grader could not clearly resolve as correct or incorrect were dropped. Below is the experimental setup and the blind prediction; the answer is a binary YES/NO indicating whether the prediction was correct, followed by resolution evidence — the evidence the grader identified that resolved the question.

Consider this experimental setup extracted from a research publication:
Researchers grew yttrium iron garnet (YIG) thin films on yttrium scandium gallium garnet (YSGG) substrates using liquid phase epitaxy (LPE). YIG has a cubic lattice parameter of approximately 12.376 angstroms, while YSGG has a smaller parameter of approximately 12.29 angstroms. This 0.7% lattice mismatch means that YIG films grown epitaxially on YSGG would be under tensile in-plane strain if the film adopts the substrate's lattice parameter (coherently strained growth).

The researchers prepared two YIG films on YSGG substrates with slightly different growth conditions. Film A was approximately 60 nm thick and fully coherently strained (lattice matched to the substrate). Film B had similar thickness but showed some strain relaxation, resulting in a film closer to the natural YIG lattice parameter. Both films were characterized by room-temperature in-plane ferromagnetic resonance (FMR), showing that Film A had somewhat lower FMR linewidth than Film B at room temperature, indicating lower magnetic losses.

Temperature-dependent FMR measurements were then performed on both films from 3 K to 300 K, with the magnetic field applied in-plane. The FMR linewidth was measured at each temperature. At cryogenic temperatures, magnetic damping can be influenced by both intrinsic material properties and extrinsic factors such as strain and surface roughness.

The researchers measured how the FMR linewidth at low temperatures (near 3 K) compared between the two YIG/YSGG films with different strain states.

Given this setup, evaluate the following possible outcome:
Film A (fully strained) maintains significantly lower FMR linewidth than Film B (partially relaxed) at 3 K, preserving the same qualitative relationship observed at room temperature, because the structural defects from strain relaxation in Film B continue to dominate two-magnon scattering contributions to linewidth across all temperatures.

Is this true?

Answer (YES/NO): YES